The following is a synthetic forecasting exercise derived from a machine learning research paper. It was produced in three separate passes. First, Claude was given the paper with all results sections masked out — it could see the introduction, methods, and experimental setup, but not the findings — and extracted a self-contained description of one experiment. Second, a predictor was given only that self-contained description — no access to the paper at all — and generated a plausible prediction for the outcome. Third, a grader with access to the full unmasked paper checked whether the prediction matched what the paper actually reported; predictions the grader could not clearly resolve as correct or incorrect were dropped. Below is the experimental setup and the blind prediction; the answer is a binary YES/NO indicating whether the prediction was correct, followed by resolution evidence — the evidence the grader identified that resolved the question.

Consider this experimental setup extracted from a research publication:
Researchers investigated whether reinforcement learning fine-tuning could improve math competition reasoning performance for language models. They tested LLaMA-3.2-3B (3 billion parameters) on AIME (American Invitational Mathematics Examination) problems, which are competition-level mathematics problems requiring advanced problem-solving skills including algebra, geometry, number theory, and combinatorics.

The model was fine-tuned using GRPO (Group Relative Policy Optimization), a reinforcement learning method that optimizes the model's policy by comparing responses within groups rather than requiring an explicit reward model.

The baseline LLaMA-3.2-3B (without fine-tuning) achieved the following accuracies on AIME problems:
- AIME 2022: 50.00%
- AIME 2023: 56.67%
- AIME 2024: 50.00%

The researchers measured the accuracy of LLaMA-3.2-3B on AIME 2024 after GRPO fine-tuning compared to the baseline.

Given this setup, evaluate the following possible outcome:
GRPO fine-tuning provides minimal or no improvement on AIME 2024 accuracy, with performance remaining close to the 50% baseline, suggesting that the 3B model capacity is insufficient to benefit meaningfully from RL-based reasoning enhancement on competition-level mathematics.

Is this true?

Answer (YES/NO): NO